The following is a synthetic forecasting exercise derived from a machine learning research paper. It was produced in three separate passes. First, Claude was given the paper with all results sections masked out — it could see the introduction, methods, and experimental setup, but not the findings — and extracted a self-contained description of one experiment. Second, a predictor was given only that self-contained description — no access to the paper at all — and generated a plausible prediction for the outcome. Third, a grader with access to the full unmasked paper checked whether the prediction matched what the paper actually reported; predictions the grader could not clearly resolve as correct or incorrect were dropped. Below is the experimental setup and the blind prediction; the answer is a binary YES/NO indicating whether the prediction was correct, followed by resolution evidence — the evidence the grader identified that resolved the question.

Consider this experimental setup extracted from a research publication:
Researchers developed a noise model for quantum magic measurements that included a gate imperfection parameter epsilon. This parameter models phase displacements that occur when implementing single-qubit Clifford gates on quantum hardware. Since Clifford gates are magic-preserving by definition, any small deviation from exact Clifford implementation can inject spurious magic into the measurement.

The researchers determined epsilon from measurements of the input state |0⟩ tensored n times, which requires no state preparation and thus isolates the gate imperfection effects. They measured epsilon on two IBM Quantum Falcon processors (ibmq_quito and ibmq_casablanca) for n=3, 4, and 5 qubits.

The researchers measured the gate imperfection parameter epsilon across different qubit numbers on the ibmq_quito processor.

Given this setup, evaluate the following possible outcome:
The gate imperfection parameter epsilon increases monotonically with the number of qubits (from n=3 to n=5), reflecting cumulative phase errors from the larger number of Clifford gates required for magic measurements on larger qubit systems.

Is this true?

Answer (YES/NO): NO